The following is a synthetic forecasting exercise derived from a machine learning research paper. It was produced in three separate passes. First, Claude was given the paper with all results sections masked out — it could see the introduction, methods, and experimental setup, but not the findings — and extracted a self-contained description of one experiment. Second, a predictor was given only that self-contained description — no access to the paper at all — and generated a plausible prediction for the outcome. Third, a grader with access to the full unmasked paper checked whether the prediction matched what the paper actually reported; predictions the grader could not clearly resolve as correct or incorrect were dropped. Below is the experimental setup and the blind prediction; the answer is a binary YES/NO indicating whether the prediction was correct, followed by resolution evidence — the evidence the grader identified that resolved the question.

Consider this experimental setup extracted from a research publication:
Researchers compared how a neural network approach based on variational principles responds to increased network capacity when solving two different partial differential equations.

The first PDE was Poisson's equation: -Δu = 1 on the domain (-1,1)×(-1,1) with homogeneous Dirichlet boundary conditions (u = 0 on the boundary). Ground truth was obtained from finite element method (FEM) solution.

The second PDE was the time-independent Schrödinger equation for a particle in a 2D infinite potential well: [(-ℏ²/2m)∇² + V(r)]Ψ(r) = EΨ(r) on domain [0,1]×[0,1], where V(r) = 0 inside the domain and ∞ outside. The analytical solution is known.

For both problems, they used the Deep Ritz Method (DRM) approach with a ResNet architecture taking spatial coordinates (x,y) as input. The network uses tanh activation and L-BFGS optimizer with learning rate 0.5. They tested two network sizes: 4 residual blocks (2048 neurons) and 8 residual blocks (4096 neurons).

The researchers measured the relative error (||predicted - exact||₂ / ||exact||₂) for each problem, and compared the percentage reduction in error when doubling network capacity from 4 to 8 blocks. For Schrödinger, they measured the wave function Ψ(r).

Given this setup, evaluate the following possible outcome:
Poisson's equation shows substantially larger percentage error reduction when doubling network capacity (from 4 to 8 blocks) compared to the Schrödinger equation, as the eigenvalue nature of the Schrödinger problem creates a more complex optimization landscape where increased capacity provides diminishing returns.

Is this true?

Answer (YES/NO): YES